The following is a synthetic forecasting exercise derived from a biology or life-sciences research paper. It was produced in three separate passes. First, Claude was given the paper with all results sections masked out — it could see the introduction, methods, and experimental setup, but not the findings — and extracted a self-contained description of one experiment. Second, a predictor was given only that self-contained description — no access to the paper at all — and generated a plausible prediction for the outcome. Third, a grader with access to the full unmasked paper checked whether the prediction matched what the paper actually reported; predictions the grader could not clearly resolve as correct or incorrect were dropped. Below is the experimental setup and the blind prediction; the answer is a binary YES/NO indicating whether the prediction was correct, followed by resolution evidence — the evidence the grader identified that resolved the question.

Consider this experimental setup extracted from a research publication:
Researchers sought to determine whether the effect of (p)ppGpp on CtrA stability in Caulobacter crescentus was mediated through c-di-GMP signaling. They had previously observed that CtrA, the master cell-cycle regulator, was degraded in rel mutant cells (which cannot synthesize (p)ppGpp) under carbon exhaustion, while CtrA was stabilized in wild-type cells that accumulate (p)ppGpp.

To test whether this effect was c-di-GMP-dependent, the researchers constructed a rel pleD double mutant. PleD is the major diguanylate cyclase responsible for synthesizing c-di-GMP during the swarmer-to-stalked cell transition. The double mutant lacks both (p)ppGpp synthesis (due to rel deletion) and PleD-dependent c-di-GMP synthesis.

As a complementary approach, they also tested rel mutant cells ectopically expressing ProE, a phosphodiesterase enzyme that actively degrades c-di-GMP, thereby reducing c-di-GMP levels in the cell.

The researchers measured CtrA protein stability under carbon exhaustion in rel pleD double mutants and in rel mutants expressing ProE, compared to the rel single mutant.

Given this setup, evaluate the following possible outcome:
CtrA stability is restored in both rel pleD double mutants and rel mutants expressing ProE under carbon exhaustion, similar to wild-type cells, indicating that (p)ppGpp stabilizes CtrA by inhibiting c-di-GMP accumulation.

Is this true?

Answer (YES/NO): YES